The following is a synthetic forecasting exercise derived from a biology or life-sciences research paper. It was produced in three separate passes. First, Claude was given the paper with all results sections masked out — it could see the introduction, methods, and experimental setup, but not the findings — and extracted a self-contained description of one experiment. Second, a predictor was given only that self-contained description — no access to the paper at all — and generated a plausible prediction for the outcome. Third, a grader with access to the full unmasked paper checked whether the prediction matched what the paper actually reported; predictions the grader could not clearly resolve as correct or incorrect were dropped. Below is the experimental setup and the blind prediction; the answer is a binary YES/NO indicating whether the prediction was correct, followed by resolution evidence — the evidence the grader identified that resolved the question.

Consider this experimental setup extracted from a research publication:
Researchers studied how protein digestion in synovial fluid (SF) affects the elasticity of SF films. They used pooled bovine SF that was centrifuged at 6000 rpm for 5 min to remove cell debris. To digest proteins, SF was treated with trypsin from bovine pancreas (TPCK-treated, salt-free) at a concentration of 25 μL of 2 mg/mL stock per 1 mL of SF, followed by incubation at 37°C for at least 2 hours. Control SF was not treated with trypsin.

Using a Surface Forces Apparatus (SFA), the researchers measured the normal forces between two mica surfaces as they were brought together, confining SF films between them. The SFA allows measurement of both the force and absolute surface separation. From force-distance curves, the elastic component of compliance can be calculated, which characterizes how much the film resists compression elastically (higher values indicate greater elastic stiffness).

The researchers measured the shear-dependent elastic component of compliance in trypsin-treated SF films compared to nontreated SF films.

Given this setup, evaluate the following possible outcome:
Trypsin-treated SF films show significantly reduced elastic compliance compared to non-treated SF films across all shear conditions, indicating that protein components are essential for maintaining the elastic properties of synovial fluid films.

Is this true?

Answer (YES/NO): NO